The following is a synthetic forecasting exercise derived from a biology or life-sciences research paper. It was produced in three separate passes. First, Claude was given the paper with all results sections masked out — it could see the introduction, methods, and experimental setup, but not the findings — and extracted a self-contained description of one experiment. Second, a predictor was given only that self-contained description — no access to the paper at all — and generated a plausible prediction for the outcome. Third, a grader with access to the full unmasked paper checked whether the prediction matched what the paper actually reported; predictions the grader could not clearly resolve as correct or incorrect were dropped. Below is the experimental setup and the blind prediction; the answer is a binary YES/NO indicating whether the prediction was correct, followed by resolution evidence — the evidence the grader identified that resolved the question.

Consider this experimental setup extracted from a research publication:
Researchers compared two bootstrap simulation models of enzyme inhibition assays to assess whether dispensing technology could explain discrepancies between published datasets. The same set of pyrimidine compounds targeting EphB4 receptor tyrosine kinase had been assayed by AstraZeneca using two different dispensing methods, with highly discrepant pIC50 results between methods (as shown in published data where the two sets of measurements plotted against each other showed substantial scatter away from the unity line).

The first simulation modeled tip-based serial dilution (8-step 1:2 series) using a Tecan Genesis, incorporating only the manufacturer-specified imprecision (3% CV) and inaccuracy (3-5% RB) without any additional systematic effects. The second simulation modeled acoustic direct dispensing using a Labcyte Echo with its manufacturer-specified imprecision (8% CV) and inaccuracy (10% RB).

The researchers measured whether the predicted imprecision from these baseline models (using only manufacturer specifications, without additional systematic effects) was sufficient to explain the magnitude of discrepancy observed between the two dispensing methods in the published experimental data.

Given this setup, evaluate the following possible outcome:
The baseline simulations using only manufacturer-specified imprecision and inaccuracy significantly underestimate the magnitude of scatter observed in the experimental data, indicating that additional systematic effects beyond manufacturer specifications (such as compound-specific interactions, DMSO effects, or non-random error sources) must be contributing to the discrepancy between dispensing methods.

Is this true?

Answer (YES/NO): YES